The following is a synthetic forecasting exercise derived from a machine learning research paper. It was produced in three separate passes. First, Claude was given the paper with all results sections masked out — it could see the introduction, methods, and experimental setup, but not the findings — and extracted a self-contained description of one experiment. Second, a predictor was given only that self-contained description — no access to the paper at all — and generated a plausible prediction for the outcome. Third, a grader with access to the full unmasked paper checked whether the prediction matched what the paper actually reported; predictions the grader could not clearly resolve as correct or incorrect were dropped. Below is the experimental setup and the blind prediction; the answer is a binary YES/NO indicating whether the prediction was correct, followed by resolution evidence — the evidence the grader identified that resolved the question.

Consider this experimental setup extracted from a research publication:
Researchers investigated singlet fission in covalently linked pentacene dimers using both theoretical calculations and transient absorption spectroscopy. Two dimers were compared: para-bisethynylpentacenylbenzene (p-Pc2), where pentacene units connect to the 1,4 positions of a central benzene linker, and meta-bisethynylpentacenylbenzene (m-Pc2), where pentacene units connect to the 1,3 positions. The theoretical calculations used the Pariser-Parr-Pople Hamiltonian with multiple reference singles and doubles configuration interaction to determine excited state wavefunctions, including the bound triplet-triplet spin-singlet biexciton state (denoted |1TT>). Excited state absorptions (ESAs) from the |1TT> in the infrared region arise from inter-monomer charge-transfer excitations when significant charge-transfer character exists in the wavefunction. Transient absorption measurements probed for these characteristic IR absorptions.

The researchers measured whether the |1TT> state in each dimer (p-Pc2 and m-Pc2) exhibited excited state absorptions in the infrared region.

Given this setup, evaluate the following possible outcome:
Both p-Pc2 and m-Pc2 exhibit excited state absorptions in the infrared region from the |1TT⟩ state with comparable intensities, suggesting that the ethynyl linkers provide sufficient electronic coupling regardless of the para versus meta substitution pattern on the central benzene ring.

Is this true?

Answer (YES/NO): NO